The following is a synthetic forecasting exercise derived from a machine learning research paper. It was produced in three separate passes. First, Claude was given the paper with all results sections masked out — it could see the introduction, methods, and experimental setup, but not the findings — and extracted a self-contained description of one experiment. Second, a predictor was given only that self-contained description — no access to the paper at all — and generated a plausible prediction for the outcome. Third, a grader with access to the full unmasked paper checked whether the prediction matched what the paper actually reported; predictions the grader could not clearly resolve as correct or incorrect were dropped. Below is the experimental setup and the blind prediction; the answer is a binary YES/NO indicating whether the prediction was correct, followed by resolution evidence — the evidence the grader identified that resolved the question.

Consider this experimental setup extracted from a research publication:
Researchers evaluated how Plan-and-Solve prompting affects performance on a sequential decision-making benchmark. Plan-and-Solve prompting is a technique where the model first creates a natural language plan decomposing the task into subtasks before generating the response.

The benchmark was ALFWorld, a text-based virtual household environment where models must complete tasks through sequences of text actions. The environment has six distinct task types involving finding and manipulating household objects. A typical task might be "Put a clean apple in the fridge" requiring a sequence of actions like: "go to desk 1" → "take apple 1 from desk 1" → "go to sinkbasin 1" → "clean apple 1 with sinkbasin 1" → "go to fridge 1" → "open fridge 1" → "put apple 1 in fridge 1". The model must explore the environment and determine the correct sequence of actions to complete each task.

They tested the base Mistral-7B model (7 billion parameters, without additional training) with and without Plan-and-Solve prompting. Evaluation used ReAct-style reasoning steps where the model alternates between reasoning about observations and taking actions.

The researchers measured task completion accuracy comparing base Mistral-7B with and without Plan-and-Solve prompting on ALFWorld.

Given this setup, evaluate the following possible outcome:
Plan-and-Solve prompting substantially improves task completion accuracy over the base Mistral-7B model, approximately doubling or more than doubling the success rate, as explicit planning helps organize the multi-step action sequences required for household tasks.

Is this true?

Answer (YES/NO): NO